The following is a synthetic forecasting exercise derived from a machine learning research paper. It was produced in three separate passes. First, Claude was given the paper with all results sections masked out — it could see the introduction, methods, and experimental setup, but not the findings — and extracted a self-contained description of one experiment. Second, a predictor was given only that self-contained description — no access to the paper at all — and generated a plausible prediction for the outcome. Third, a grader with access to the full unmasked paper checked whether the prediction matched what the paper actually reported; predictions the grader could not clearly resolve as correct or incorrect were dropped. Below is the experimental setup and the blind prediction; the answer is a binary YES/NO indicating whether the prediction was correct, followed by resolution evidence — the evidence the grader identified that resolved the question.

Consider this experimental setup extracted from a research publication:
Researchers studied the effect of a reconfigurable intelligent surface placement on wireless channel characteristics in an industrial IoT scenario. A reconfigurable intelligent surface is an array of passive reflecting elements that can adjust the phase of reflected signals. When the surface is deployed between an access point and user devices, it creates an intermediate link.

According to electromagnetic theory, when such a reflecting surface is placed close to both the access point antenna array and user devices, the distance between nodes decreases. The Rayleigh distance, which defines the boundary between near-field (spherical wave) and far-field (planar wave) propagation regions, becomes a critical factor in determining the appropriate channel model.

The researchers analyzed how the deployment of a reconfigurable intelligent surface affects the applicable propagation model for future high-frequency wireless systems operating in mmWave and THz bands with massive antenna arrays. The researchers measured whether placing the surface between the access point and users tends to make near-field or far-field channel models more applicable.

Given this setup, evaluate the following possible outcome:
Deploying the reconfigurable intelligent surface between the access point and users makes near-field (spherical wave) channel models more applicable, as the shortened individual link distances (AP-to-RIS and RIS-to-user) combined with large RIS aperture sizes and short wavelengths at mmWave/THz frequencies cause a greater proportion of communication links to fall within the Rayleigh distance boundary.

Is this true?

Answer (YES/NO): YES